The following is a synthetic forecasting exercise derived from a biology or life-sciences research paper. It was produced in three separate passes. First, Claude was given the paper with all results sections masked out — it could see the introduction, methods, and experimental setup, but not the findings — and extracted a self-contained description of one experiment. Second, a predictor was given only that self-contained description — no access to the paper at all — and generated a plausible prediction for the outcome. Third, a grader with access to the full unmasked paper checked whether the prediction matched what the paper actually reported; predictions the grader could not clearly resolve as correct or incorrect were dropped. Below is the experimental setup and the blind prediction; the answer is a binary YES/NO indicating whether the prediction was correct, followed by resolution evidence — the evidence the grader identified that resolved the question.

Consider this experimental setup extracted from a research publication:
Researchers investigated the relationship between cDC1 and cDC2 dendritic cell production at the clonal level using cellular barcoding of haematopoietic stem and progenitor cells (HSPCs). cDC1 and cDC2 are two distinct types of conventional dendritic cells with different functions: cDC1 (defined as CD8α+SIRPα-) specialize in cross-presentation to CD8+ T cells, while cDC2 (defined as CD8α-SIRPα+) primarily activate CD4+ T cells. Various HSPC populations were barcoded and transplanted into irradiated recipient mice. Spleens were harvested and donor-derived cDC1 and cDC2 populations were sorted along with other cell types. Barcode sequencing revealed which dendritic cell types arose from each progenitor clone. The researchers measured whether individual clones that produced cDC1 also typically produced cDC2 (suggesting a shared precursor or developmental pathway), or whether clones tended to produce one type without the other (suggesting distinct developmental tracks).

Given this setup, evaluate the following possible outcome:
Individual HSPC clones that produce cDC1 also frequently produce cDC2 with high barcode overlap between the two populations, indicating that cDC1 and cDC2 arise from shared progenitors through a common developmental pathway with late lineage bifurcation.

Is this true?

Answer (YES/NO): YES